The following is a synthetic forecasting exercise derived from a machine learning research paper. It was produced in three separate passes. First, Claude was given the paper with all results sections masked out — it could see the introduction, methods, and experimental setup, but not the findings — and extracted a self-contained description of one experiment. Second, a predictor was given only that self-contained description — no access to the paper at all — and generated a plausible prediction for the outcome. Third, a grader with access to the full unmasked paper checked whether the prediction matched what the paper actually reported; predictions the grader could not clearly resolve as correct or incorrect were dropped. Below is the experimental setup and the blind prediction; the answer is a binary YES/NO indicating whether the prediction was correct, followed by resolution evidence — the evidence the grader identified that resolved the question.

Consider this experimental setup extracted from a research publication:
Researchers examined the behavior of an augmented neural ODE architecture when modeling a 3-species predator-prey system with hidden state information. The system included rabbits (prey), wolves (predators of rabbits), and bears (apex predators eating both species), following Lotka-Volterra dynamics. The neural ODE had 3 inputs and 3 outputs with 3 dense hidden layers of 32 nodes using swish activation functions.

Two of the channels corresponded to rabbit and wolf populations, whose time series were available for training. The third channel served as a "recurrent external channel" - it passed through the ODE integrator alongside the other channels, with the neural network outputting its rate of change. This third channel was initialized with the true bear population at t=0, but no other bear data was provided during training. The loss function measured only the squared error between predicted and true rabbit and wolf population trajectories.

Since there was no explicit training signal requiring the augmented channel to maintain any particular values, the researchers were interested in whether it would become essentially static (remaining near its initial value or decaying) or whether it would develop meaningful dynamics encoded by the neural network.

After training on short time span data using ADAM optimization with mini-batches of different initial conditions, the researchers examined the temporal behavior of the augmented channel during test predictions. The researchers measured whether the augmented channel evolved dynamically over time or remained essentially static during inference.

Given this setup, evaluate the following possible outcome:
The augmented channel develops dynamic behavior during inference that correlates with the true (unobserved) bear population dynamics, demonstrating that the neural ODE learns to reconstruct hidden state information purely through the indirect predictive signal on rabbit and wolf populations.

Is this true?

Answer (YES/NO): NO